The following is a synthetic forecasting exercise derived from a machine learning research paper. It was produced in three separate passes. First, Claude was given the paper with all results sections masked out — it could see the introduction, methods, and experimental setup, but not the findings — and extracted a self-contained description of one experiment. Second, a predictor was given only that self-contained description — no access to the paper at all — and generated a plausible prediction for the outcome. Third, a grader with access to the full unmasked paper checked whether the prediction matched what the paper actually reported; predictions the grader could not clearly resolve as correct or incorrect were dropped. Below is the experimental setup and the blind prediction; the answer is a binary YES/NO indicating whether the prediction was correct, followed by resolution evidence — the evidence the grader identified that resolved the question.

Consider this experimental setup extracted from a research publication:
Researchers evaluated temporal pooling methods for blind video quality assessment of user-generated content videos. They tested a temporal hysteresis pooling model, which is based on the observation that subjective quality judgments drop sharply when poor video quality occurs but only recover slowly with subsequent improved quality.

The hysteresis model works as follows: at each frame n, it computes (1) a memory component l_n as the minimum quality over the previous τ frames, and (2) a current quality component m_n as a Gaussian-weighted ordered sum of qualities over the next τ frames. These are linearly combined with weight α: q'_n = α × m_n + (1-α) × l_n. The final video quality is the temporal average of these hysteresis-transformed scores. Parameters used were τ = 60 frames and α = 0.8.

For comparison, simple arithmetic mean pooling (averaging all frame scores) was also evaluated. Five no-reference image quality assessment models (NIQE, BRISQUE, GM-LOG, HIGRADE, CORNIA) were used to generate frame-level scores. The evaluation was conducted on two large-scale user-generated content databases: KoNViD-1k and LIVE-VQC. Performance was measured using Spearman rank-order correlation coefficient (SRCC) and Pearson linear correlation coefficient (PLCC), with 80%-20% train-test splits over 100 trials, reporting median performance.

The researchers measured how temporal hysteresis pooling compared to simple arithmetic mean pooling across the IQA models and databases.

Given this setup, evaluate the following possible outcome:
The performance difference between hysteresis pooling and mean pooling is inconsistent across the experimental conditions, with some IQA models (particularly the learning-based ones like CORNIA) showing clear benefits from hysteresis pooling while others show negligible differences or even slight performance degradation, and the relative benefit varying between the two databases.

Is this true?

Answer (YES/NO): NO